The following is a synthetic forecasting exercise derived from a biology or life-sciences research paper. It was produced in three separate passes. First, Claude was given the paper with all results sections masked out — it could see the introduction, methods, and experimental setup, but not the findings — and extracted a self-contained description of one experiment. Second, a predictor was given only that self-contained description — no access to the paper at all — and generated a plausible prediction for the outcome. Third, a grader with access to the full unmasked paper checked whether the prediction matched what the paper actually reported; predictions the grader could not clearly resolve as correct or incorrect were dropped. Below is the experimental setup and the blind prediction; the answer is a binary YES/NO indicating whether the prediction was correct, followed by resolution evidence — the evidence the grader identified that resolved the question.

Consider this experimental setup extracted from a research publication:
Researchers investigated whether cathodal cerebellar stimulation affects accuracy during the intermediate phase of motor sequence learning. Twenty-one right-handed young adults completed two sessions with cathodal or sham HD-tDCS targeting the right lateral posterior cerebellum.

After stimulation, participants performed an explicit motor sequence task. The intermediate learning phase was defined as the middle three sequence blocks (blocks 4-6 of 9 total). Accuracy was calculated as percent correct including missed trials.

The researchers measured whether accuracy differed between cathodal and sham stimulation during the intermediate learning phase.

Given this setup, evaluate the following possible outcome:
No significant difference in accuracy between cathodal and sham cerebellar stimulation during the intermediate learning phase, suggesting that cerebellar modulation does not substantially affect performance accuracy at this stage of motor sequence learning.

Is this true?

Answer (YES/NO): YES